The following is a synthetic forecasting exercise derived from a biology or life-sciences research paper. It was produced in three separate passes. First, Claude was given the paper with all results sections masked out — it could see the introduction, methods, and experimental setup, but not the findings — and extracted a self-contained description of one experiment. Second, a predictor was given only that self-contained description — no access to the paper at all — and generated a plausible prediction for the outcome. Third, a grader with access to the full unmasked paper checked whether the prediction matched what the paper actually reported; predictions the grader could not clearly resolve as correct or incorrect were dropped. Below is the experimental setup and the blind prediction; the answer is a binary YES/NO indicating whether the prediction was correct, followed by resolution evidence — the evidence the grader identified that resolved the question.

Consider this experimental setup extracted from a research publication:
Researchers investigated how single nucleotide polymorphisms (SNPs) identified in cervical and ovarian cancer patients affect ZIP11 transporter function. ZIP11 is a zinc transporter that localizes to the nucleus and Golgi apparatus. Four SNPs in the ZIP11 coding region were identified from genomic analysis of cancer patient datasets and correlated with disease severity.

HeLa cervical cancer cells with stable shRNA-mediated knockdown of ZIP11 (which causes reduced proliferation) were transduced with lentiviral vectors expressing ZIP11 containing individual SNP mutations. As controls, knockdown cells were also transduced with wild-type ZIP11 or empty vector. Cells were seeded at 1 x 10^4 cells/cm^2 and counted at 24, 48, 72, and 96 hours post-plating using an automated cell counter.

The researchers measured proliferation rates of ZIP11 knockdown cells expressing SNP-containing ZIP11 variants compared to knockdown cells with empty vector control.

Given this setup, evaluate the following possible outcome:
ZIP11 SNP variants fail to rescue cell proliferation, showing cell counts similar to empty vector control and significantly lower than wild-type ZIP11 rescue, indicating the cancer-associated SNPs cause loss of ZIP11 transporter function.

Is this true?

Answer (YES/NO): NO